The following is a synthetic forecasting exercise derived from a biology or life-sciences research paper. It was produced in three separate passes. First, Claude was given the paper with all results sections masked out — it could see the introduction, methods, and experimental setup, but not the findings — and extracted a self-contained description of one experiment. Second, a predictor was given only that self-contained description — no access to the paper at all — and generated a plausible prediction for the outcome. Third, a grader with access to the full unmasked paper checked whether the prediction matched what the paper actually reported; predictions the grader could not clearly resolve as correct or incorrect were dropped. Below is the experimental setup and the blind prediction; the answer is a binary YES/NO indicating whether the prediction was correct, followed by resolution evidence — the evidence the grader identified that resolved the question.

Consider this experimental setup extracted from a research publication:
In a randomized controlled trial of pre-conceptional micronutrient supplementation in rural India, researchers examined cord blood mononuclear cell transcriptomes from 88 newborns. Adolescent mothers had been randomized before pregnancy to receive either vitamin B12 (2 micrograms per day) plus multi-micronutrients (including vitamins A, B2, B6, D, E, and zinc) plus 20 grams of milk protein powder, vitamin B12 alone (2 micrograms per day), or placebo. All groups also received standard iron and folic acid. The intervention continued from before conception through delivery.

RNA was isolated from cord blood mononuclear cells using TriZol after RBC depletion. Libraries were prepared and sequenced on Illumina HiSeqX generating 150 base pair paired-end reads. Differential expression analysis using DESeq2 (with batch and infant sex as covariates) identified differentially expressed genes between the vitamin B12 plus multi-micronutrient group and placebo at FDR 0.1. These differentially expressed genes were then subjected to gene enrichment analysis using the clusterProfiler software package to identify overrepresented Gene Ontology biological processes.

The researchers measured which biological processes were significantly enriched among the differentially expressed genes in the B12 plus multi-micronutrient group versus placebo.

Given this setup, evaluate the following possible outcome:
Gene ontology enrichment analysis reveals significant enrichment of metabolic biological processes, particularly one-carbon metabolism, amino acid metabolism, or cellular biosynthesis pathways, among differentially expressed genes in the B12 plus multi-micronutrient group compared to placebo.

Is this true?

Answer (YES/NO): NO